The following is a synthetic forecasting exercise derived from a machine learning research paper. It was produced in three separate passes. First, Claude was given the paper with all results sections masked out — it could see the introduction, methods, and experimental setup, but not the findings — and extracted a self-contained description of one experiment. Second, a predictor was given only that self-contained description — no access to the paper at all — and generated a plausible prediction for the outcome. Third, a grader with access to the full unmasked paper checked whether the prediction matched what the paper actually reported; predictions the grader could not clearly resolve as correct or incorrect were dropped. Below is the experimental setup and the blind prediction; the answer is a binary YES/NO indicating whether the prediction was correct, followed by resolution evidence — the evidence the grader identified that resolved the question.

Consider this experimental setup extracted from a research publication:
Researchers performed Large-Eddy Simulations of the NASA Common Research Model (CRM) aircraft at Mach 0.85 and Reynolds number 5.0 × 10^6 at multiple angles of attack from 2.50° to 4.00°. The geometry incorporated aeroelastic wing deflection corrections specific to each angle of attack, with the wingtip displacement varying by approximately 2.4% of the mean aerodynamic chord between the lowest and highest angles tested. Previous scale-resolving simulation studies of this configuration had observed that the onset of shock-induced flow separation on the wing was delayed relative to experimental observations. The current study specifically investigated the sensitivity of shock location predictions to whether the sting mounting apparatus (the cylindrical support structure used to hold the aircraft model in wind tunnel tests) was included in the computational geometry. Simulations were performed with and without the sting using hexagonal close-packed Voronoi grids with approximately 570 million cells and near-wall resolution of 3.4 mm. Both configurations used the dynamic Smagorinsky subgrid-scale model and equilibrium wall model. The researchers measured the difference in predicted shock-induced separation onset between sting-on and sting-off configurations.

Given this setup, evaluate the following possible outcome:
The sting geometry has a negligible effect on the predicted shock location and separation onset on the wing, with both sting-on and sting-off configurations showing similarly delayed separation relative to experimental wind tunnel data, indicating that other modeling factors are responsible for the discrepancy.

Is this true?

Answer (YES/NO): NO